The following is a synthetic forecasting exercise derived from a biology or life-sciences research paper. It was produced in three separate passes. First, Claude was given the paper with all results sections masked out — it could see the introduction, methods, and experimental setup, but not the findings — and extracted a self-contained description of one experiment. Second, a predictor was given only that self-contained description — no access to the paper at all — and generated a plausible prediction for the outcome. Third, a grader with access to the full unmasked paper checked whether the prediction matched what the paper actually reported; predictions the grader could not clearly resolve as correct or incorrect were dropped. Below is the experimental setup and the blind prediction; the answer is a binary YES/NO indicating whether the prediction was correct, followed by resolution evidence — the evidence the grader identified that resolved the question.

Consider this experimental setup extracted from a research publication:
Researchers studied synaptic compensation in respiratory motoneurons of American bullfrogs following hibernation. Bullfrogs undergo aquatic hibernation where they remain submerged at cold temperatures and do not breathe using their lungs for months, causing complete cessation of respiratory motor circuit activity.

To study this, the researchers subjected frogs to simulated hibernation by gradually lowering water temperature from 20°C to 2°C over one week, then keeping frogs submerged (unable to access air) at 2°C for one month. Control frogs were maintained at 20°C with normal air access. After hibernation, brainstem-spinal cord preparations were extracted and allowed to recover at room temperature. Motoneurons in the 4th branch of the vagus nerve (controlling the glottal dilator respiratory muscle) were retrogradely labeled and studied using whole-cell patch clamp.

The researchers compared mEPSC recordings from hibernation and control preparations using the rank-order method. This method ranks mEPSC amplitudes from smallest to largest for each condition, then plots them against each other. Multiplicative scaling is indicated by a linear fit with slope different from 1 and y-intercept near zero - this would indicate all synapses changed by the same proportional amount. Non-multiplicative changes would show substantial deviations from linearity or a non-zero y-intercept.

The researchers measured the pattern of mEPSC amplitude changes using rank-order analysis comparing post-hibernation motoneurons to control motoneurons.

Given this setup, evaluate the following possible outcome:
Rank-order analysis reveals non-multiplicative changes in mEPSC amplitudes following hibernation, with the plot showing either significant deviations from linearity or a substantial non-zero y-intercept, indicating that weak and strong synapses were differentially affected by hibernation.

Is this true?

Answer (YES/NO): NO